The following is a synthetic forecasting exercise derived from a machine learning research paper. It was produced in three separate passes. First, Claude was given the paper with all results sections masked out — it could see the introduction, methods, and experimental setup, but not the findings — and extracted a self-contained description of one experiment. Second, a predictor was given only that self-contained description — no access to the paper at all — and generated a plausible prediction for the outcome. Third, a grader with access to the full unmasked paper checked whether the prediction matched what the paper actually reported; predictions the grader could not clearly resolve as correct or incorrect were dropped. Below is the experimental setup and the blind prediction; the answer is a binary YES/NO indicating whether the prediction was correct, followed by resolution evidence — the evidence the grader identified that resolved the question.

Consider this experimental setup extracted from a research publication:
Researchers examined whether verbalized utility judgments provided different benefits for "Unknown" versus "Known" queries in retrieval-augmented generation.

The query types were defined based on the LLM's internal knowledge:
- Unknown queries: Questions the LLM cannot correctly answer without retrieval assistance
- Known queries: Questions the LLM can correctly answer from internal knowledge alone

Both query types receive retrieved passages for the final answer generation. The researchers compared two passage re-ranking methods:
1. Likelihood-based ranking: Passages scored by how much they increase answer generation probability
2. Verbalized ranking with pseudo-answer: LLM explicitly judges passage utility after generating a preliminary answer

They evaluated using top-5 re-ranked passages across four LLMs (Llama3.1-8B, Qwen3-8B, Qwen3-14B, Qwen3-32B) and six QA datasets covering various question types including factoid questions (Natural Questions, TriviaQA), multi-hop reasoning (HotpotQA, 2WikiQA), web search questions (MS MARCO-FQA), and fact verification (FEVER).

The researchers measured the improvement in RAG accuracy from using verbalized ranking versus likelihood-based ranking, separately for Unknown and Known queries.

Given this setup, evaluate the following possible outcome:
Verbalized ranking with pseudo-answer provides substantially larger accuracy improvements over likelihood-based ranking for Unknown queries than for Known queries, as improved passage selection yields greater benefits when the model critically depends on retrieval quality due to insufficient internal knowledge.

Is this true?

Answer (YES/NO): YES